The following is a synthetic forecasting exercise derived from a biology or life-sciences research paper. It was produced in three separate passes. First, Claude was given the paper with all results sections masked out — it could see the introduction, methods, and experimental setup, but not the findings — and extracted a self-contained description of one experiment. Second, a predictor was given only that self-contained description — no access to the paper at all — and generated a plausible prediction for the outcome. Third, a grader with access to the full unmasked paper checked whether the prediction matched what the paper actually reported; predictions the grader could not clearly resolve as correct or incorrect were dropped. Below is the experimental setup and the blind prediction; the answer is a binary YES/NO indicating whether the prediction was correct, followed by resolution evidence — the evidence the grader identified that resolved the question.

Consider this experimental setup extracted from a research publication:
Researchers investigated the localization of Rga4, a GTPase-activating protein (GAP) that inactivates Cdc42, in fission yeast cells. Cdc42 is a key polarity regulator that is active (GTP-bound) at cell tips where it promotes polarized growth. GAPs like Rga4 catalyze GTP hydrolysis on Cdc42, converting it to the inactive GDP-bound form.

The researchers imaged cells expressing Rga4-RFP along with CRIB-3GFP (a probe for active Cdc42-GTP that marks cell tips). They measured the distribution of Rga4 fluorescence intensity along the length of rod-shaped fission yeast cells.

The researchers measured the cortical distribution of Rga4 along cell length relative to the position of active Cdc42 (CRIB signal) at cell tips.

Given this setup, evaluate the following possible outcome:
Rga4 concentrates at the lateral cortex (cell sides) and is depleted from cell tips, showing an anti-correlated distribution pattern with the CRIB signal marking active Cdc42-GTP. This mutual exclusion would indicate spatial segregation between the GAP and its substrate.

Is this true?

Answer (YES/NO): YES